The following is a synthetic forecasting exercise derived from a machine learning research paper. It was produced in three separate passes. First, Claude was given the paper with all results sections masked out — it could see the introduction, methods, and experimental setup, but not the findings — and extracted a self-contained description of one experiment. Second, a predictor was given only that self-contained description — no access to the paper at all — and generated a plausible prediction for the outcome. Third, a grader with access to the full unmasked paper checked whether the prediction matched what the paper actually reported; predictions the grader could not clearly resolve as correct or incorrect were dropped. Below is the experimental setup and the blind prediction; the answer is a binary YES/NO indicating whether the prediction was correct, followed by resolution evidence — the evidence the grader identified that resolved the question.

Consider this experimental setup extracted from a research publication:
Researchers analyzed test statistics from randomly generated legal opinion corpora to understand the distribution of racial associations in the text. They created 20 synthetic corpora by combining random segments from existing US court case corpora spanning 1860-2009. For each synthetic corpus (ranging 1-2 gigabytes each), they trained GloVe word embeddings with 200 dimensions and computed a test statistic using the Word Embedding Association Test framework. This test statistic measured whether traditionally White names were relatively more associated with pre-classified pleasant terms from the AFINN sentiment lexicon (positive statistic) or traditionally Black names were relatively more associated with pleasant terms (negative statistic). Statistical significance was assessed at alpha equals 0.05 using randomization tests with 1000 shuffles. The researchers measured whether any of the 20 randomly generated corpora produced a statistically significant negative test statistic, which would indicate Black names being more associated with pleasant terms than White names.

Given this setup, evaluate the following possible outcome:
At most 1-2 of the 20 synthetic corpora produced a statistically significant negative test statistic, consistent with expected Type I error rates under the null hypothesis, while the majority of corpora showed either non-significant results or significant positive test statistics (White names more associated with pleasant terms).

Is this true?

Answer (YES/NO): YES